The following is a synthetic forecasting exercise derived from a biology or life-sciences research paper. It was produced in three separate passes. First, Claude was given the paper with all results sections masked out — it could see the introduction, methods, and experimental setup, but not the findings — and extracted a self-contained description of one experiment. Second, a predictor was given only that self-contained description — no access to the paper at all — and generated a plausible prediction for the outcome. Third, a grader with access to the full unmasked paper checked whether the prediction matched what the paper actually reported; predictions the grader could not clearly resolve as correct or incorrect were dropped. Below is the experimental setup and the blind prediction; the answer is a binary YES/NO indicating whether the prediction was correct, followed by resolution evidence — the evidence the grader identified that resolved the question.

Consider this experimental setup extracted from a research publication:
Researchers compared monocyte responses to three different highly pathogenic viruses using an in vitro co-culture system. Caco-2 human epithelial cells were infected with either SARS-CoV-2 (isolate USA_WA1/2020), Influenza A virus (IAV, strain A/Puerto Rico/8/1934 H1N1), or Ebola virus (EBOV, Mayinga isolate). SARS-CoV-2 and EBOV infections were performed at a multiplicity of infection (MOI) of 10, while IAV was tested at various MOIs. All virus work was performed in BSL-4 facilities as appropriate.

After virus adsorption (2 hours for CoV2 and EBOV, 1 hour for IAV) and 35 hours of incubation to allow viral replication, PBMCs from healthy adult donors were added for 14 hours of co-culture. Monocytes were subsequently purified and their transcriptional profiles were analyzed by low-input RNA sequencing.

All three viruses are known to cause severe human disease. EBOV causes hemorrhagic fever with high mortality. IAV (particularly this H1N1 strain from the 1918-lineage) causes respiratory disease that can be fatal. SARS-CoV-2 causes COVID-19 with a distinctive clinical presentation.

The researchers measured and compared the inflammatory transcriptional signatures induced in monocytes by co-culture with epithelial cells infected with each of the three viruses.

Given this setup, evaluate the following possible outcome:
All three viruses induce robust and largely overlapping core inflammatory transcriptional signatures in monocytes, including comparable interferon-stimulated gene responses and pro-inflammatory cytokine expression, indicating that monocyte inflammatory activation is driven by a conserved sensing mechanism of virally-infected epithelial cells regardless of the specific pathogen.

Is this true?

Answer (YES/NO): NO